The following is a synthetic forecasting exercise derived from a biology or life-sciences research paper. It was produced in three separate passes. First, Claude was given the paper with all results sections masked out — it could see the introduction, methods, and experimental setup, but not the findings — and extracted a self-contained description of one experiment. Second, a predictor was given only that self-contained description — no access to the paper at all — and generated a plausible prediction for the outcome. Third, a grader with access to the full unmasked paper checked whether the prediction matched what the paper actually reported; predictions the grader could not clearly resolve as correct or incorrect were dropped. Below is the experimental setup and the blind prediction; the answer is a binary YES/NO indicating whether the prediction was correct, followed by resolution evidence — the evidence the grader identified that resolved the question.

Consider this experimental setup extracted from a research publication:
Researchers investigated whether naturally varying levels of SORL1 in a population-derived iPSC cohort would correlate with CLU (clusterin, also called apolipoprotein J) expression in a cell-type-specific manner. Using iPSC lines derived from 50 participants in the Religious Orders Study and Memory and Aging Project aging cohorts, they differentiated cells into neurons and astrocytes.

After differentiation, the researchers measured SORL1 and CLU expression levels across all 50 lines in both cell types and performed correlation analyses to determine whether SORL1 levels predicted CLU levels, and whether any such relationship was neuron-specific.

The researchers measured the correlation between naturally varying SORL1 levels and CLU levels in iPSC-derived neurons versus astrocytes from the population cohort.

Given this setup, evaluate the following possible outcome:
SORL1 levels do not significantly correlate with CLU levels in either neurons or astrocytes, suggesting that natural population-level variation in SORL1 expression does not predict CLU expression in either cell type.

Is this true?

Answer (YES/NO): NO